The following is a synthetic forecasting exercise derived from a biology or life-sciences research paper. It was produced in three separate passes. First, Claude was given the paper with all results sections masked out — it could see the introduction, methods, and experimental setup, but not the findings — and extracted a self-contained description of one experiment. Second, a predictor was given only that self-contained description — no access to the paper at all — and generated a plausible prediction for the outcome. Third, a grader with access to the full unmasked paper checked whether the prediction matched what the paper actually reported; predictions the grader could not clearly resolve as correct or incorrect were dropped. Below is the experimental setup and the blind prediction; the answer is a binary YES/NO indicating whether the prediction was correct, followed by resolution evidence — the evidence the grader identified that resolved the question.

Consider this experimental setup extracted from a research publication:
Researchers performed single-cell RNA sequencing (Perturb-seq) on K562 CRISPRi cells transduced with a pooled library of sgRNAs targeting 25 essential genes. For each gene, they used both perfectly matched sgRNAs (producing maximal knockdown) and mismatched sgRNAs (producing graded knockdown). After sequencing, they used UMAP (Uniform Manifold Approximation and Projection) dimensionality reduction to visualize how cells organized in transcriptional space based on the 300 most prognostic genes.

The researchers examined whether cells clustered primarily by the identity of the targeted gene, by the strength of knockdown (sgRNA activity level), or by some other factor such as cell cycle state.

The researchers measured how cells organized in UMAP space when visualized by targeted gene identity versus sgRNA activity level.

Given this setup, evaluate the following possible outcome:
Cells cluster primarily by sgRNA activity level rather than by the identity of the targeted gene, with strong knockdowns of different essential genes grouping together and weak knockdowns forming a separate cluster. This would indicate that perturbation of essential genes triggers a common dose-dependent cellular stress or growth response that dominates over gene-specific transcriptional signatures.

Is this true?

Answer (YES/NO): NO